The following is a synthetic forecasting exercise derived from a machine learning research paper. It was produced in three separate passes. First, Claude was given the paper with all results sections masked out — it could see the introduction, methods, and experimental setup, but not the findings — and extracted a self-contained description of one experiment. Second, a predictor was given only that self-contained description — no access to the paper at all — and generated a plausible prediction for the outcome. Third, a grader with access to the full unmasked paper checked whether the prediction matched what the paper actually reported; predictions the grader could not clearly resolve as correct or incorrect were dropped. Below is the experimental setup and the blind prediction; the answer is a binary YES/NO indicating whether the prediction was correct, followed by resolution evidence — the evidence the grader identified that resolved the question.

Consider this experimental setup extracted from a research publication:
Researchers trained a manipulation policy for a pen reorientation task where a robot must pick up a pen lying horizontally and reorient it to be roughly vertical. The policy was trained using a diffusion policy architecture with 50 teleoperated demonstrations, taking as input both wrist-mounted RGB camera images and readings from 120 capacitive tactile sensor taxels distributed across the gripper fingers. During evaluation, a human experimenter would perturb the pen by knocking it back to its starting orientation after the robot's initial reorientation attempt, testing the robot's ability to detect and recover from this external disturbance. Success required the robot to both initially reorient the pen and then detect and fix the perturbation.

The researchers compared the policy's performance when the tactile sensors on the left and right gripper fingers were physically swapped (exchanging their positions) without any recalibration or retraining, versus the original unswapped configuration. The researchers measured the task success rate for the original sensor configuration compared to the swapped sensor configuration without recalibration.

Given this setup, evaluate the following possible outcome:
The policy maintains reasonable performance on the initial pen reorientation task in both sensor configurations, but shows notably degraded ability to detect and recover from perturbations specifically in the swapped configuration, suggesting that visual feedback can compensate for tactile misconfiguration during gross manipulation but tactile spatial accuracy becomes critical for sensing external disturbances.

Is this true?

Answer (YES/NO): NO